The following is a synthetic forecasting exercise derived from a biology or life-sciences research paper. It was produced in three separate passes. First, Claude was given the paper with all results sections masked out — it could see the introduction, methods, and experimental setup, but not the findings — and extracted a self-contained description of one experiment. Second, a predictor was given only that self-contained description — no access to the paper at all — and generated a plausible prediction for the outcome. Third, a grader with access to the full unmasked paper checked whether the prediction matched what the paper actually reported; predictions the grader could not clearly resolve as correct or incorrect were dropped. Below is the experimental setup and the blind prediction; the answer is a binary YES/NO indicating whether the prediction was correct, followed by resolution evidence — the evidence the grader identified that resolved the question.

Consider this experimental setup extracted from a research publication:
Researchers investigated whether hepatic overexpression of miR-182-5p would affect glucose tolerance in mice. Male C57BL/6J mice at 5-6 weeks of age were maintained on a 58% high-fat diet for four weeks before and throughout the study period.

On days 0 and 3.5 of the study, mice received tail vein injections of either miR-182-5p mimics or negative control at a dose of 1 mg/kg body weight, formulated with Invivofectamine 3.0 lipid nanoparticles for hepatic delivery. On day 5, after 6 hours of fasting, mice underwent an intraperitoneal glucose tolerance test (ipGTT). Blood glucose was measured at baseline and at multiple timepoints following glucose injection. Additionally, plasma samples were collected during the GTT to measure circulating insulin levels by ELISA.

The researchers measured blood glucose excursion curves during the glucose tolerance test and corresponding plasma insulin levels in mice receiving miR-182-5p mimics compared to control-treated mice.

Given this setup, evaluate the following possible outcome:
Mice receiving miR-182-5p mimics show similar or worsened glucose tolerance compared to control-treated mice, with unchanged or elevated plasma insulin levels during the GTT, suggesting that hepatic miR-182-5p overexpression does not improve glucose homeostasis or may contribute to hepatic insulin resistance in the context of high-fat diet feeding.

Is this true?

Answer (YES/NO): YES